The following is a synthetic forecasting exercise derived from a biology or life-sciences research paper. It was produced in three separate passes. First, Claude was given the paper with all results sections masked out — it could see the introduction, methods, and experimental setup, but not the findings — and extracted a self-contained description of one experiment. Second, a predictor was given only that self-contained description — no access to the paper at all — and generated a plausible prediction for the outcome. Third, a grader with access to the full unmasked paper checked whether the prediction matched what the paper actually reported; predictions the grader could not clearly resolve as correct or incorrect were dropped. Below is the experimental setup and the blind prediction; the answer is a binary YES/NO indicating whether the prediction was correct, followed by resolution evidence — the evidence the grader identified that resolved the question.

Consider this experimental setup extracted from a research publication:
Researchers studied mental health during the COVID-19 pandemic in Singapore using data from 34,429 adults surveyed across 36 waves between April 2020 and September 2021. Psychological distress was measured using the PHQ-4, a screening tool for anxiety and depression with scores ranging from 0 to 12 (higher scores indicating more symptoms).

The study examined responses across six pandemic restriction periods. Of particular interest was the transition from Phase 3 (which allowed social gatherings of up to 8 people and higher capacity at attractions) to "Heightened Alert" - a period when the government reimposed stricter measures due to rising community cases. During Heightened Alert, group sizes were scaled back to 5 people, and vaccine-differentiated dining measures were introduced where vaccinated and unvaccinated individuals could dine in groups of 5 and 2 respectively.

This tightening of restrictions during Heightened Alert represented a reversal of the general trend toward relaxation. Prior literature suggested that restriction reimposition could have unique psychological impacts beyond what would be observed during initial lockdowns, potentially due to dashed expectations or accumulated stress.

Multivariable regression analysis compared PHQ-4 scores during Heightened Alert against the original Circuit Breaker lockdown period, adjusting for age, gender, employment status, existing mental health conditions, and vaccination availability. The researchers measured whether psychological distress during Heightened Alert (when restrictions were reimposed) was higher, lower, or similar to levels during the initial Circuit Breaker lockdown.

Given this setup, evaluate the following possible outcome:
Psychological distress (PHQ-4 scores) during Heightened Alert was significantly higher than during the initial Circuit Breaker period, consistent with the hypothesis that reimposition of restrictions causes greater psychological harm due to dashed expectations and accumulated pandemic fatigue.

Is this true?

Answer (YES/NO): NO